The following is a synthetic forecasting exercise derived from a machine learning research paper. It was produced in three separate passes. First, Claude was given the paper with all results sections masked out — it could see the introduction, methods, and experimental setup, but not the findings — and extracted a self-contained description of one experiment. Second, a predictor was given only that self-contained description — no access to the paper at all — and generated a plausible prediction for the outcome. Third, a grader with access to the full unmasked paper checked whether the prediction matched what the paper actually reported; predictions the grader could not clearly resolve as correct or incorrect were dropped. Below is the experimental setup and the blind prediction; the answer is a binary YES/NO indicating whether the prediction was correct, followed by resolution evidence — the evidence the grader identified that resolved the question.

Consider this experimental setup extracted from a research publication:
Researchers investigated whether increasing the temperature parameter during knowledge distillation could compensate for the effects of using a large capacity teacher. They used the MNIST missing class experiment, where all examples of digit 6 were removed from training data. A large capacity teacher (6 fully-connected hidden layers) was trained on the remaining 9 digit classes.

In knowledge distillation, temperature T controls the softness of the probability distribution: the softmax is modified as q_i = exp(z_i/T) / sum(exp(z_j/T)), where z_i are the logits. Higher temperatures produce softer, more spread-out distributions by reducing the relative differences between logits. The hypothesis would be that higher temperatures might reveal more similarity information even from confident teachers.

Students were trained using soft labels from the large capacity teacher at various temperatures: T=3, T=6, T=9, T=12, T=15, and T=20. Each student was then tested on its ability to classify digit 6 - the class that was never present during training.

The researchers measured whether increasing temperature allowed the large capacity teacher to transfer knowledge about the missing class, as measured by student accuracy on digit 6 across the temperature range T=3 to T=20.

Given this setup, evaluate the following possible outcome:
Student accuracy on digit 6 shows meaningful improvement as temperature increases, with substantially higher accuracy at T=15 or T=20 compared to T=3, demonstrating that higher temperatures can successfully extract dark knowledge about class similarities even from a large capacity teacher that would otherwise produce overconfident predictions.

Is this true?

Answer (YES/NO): NO